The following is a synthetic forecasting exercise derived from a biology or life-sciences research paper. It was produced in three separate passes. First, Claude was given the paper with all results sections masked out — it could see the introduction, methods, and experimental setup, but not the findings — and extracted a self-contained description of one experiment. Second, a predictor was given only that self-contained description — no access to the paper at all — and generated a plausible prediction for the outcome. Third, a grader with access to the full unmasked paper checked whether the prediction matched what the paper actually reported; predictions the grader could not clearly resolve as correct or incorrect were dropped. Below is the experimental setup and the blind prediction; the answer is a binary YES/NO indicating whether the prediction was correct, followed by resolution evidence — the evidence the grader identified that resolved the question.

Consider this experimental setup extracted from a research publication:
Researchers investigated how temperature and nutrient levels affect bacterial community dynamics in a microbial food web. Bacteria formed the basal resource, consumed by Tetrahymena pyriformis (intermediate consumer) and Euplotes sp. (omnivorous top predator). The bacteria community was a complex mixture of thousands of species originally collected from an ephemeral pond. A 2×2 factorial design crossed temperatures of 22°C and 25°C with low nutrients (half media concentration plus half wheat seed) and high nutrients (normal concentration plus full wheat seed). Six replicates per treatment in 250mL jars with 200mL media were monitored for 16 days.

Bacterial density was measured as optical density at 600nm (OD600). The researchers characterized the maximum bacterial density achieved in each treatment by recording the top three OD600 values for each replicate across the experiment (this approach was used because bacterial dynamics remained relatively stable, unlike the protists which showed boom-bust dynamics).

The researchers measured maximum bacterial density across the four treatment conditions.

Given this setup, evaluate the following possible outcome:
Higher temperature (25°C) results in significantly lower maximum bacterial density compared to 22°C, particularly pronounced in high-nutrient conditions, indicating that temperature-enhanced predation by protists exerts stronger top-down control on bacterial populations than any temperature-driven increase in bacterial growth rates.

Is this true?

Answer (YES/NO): NO